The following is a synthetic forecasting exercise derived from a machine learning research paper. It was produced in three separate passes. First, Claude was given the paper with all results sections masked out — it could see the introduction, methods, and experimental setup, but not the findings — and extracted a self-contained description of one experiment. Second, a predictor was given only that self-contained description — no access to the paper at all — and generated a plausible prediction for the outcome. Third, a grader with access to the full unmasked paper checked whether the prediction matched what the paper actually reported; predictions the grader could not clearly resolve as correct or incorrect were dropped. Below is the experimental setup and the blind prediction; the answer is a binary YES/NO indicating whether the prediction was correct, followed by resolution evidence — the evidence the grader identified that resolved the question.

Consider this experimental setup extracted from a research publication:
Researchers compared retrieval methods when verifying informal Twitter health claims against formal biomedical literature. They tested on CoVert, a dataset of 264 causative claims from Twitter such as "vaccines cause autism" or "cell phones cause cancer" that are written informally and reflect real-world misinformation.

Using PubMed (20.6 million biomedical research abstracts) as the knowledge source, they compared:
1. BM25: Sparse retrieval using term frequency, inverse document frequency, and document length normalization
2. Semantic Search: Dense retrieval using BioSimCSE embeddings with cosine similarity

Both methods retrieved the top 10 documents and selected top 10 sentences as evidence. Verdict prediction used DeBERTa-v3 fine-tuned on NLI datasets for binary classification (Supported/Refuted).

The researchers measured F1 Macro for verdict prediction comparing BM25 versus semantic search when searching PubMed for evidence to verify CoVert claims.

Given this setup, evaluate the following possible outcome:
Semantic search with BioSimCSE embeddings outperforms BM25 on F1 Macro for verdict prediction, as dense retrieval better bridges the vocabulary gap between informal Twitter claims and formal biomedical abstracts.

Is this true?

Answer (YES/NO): NO